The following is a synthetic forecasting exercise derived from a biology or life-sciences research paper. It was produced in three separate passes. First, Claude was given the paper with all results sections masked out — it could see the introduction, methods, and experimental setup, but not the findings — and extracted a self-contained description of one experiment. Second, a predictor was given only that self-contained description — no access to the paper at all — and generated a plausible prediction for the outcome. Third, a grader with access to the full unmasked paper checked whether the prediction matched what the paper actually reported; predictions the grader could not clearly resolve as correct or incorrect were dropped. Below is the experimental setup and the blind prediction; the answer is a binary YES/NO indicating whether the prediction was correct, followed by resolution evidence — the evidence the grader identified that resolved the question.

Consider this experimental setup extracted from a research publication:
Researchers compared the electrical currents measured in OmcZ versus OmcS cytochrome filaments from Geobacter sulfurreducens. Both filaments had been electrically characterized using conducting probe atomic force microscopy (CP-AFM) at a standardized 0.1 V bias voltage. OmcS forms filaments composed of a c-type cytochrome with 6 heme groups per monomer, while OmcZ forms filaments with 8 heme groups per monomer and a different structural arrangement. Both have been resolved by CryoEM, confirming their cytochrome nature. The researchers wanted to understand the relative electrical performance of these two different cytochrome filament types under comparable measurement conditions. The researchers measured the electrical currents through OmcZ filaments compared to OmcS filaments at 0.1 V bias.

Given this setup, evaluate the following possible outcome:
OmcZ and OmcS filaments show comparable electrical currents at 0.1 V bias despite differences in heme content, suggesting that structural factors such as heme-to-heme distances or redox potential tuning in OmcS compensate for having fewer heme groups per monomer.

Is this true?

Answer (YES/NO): NO